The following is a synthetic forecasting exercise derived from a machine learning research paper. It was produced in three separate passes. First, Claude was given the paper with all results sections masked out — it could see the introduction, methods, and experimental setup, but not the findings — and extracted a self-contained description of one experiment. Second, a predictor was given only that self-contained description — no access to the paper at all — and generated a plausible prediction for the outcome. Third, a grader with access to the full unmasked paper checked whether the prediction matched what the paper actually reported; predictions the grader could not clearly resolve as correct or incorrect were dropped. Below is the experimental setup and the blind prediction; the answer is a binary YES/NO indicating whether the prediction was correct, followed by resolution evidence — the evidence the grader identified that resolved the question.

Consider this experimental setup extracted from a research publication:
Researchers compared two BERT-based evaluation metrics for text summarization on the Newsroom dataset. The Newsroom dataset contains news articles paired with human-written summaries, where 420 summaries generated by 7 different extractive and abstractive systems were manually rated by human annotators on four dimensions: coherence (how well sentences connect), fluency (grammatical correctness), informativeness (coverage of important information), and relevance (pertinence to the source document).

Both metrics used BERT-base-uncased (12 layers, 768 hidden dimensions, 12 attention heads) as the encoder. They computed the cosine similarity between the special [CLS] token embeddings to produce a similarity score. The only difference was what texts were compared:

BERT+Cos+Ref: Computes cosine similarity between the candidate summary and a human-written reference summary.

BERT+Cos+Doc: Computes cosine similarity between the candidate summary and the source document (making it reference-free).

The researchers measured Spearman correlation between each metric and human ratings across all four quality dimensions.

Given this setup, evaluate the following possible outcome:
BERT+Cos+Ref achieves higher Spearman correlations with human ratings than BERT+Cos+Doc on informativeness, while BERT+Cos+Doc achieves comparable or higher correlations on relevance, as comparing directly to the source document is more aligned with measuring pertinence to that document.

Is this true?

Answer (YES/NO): NO